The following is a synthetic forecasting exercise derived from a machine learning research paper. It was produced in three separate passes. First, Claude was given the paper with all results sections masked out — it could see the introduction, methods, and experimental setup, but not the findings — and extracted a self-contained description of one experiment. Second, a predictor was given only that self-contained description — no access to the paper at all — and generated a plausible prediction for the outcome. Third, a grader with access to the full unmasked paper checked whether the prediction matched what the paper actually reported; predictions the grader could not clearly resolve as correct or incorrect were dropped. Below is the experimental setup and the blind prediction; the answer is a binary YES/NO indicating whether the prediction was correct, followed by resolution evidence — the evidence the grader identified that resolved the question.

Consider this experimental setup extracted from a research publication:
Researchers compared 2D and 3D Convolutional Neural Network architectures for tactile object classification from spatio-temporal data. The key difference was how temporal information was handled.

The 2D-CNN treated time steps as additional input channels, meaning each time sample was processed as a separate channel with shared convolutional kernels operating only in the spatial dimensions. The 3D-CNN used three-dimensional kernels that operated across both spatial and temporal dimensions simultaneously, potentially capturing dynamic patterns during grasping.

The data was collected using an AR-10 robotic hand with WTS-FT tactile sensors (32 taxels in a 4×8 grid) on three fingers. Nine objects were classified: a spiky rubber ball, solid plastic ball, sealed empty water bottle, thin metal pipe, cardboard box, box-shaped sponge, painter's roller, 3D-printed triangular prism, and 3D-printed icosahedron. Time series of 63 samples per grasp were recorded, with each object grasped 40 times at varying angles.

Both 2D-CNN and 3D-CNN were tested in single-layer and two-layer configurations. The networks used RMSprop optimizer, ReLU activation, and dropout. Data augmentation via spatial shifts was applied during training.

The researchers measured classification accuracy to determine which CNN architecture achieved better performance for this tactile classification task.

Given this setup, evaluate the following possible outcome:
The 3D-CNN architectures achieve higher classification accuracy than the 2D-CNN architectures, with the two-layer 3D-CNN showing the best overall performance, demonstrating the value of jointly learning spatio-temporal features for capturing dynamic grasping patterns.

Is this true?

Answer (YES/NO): NO